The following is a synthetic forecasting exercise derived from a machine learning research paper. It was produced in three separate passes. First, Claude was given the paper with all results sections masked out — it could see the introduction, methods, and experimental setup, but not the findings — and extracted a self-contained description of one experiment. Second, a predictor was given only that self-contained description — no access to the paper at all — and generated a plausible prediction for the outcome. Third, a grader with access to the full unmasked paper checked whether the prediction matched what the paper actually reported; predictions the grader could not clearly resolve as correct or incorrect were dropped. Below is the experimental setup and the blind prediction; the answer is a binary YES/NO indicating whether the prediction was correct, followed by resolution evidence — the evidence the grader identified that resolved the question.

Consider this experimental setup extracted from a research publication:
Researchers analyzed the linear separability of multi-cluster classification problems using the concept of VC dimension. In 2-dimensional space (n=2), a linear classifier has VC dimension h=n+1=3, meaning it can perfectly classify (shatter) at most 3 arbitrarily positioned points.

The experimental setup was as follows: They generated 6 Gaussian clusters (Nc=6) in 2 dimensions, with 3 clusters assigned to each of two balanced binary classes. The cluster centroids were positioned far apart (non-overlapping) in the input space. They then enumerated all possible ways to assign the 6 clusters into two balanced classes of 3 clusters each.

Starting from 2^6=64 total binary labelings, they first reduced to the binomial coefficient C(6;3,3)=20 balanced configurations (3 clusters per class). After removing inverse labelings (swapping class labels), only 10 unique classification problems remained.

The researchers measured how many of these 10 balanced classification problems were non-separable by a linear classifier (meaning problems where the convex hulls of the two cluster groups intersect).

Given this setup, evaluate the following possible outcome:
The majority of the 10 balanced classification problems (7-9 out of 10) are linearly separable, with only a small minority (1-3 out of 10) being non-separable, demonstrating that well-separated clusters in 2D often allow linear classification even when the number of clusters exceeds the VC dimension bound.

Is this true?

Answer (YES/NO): NO